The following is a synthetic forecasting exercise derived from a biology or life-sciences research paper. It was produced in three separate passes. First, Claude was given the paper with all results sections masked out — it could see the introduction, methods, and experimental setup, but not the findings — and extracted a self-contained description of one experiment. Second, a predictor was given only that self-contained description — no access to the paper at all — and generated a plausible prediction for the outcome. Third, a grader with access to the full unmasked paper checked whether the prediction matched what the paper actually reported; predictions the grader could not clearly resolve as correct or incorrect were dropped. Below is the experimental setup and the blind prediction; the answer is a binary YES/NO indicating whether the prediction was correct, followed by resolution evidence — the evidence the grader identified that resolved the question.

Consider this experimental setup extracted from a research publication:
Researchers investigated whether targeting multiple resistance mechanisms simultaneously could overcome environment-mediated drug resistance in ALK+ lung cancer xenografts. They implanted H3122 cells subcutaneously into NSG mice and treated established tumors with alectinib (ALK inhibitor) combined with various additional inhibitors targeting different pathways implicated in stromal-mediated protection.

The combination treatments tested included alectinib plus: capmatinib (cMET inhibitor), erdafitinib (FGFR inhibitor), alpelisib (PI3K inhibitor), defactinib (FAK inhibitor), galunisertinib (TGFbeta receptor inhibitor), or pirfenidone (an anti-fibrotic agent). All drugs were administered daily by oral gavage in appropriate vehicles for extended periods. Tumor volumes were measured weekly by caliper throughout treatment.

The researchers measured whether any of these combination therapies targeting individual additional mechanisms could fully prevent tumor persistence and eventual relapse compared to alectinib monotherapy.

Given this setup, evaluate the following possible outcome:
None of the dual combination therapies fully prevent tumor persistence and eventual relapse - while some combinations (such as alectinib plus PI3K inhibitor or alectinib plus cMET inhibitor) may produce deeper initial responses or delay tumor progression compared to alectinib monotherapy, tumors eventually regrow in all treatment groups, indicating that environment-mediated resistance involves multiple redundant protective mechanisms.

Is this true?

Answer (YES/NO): YES